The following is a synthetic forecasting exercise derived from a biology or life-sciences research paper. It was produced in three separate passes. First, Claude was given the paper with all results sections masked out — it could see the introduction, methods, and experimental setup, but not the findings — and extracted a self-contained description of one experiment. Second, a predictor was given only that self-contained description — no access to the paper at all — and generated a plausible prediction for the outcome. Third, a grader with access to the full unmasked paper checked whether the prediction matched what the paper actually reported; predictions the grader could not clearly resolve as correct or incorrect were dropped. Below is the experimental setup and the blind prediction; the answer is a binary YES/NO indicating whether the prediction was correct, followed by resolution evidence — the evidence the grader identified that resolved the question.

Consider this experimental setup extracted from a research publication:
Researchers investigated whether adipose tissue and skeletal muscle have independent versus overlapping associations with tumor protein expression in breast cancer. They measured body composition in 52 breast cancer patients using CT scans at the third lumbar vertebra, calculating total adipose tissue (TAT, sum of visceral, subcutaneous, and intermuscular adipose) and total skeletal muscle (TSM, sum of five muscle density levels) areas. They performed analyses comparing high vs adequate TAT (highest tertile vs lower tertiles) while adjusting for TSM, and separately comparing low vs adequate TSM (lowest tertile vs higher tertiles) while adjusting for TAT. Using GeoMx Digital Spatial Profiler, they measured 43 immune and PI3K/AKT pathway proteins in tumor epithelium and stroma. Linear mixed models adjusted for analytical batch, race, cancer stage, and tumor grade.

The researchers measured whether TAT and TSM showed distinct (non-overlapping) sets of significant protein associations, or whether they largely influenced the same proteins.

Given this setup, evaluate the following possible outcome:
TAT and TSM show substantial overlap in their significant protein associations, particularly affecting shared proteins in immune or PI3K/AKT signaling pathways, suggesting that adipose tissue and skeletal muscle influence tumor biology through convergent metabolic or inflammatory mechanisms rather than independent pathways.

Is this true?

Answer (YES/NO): NO